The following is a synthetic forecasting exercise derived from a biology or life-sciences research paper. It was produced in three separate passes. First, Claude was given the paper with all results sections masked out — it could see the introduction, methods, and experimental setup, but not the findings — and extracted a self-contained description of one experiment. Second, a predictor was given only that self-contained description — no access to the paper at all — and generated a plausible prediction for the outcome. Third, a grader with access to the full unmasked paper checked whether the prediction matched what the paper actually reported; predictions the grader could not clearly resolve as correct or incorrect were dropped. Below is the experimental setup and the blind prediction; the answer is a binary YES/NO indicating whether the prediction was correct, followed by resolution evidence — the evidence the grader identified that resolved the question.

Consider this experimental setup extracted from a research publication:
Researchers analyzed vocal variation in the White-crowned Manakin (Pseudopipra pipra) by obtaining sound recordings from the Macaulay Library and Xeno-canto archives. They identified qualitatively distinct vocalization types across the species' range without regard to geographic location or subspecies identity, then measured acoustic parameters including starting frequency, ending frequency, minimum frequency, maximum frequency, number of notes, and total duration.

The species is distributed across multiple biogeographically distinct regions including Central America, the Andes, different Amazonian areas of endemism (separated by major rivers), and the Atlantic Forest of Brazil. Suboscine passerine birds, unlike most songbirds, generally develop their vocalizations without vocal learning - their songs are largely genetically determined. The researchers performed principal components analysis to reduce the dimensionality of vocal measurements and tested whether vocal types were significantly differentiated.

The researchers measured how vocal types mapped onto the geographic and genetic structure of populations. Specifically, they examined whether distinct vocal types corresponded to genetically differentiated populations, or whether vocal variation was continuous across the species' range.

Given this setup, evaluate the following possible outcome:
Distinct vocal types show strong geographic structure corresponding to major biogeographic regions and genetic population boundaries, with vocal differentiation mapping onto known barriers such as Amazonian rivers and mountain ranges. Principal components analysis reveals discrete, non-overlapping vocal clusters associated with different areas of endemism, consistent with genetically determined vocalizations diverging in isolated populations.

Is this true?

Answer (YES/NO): YES